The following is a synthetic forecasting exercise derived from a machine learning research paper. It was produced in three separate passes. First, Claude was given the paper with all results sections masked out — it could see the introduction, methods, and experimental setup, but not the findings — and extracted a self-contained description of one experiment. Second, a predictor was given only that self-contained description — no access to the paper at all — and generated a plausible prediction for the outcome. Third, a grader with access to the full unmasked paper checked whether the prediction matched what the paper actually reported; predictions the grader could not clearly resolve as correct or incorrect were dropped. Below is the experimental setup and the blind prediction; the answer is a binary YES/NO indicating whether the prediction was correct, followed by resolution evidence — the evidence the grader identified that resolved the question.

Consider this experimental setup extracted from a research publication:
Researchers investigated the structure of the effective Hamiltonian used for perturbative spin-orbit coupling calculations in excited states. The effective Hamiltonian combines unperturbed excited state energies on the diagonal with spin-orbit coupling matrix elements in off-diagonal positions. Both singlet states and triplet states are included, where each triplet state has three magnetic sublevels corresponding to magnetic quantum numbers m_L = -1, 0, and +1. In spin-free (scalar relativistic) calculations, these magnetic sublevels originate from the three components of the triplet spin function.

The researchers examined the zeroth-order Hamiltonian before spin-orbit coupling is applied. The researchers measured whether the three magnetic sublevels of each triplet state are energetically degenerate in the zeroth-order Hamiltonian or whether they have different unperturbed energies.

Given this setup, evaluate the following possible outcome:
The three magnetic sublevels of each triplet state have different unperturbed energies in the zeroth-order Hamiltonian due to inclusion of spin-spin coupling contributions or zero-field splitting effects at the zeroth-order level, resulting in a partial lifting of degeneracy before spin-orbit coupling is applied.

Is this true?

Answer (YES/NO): NO